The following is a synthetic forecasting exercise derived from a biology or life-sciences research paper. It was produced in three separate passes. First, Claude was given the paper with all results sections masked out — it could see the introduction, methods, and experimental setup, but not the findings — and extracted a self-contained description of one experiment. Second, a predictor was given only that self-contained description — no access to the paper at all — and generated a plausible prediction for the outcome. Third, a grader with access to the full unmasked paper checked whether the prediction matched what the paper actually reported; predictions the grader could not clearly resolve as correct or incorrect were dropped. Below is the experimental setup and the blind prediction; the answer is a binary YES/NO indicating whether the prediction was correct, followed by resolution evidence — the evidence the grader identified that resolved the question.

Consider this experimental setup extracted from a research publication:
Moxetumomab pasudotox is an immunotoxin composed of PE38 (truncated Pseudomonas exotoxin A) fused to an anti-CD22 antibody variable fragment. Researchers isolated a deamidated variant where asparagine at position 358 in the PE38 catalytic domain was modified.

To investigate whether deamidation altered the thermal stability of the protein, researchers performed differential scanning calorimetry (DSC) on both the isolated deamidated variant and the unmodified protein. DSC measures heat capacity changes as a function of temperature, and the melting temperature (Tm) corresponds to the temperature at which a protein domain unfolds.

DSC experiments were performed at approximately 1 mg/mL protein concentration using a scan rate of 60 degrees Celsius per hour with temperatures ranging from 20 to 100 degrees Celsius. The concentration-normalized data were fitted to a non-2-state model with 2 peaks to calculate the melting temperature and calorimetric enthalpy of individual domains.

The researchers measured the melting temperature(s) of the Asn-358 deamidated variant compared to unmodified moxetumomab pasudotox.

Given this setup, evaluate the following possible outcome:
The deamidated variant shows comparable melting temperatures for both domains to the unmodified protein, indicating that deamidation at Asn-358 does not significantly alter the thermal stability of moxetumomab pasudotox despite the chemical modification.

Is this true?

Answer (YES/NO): NO